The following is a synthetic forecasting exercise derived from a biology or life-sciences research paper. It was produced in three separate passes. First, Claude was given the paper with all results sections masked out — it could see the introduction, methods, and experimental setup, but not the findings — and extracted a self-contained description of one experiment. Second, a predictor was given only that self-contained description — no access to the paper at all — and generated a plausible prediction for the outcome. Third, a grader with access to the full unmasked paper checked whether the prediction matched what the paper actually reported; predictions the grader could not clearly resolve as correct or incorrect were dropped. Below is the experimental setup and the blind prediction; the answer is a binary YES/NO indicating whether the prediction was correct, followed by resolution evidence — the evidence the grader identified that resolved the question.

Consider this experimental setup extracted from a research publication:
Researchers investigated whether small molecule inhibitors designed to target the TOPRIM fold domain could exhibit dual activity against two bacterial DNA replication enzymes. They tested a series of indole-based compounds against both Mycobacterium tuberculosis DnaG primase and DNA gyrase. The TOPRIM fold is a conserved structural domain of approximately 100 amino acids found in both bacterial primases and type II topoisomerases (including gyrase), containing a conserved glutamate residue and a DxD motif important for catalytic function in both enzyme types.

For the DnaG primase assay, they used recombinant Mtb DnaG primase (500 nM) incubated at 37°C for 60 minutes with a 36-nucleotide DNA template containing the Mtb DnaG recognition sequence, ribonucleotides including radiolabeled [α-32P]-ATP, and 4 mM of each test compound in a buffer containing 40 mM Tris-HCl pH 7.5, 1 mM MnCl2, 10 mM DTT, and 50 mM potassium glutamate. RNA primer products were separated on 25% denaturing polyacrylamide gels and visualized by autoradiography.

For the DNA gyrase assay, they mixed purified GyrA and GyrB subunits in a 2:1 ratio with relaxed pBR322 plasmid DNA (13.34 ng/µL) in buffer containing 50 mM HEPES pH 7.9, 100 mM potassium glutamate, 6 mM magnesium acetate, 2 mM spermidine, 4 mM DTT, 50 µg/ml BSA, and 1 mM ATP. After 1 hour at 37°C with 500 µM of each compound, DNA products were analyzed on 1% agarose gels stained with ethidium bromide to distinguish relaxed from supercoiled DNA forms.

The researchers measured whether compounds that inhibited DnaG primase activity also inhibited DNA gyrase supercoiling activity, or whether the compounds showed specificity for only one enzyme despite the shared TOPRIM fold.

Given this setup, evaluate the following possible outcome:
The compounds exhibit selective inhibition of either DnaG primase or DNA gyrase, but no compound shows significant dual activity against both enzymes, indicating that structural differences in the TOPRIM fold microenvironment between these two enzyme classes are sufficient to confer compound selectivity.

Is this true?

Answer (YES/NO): NO